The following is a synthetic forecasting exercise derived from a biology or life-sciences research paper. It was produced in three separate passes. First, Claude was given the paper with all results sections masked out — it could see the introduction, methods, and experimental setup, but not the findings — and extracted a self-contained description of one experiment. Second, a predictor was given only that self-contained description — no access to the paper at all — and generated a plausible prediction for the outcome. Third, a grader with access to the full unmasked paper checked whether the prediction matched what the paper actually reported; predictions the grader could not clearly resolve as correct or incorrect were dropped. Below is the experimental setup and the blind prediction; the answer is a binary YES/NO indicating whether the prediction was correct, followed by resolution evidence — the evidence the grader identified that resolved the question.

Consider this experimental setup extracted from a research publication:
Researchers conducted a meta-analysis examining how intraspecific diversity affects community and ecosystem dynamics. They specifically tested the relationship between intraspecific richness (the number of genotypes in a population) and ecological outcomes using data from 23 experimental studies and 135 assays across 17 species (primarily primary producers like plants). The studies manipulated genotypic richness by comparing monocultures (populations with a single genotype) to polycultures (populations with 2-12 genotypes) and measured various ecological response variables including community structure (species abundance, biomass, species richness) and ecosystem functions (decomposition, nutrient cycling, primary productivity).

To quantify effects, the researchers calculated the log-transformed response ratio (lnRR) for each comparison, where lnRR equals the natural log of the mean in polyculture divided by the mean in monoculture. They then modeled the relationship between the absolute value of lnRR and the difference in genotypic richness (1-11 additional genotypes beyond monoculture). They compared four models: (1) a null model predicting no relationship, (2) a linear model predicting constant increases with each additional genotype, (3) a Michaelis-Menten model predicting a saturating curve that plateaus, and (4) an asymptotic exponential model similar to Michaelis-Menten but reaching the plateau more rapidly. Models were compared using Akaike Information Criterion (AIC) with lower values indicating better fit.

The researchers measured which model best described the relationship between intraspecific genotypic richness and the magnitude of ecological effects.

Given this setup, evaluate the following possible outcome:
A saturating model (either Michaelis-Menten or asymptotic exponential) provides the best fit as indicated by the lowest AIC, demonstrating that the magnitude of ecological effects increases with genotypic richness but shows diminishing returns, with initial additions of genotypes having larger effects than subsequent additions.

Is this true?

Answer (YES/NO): YES